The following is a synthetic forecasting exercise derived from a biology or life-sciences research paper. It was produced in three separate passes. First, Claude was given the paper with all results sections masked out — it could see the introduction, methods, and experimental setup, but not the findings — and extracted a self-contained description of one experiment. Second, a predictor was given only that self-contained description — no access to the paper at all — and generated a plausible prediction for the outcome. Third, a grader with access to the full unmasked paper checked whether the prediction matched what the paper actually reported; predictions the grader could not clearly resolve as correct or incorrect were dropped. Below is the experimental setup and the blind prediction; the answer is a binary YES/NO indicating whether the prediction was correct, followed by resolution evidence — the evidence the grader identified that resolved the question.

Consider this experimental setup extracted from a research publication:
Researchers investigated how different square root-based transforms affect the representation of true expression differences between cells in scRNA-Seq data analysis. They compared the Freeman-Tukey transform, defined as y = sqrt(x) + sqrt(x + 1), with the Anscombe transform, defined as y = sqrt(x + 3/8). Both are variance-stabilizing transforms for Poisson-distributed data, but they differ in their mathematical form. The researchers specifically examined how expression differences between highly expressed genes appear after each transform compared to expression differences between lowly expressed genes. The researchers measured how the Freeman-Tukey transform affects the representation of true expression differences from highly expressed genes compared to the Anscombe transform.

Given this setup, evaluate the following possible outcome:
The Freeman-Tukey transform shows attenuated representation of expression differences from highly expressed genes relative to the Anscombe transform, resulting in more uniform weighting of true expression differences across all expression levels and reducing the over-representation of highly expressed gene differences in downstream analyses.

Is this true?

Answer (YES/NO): YES